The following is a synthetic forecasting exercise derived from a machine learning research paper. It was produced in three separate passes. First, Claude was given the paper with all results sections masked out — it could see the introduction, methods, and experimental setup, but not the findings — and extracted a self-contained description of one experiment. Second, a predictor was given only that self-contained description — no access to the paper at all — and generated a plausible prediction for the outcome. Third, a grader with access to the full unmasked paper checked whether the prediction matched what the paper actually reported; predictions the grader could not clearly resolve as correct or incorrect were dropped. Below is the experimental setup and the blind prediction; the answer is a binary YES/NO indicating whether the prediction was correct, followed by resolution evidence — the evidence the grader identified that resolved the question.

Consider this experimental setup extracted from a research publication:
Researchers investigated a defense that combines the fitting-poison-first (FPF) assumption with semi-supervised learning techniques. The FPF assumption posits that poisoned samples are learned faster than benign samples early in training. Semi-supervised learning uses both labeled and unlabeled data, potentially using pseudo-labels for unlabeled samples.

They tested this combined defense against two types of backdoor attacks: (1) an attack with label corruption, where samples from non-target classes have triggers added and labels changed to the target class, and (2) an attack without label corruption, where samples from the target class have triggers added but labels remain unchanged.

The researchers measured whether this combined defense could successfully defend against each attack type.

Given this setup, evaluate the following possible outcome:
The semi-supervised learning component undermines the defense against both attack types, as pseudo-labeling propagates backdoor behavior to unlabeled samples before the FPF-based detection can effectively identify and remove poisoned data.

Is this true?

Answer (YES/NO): NO